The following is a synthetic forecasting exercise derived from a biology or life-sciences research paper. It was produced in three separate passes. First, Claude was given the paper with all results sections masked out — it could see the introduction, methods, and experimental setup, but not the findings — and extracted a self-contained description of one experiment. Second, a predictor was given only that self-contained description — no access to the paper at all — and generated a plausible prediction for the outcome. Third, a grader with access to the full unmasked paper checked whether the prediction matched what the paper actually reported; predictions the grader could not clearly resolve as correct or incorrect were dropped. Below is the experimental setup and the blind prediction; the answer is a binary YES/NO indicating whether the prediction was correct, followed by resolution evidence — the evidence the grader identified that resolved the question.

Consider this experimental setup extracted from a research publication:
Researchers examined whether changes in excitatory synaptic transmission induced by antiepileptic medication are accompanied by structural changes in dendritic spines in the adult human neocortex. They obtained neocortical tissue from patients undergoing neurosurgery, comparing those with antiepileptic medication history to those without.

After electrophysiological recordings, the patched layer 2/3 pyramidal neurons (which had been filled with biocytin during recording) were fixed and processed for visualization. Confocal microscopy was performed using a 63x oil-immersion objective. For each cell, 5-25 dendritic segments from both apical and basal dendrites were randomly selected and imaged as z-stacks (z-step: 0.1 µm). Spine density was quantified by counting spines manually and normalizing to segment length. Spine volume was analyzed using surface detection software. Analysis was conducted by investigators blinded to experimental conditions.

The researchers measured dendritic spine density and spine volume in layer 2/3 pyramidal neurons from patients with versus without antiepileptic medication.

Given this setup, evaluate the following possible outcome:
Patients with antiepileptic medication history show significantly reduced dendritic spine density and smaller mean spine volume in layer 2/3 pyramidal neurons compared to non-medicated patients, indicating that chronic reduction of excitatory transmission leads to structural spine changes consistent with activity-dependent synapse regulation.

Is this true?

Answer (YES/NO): NO